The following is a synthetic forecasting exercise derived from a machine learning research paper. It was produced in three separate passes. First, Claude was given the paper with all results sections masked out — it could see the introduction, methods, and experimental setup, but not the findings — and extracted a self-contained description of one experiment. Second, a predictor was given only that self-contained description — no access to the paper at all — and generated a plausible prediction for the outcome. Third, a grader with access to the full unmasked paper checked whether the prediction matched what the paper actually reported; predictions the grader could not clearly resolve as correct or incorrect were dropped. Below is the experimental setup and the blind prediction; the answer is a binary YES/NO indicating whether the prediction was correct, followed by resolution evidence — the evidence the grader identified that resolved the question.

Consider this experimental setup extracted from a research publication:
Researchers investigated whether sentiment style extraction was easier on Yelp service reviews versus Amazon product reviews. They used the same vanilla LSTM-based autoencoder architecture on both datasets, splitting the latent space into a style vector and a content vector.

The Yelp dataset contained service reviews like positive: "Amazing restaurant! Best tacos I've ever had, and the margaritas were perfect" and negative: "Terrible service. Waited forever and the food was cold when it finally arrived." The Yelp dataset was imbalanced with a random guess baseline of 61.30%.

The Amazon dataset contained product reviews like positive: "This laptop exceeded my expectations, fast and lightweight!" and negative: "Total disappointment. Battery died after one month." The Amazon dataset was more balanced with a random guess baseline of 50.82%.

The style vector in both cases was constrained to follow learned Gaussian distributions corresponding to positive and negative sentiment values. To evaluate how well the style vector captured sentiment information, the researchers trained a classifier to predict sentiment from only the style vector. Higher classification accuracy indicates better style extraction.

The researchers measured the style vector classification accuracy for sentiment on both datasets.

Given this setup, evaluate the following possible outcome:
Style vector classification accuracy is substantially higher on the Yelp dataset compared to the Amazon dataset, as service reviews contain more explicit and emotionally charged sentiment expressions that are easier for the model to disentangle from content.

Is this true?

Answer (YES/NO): YES